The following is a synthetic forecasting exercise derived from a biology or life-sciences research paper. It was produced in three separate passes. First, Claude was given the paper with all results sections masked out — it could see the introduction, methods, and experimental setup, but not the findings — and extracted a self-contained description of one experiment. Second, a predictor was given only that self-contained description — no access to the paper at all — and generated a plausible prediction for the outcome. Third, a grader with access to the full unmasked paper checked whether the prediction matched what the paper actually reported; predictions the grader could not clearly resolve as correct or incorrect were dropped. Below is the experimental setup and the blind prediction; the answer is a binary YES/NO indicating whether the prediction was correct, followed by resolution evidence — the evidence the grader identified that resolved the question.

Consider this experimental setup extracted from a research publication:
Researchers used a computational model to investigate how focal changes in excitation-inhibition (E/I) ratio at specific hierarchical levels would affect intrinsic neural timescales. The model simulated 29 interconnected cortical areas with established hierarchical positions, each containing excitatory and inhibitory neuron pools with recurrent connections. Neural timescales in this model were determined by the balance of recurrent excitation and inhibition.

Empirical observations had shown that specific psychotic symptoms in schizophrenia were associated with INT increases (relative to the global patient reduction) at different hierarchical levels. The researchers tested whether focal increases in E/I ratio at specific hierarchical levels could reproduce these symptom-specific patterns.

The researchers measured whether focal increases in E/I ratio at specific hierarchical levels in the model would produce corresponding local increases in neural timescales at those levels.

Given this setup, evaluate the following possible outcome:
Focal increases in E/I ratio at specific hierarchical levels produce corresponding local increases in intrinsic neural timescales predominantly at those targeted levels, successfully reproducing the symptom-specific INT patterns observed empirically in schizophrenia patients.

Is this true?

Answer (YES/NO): YES